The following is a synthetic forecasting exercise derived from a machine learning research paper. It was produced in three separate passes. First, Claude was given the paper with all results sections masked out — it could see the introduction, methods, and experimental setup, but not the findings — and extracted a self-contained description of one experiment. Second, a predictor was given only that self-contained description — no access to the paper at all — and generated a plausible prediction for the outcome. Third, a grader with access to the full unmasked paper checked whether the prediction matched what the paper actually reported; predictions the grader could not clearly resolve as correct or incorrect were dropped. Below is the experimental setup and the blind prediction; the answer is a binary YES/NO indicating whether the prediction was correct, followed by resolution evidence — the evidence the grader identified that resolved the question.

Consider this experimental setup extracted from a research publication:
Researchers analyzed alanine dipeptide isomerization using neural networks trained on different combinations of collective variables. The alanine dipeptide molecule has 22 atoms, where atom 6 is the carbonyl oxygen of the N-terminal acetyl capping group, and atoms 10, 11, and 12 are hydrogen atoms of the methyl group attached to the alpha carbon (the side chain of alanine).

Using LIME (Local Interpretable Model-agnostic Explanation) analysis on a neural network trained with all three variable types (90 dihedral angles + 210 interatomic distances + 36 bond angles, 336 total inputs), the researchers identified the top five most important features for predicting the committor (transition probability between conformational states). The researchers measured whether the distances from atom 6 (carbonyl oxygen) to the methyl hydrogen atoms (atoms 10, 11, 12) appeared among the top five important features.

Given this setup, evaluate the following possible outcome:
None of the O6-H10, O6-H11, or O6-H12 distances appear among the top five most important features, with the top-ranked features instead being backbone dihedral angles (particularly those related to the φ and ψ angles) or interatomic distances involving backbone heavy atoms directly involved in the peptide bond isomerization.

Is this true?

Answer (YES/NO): NO